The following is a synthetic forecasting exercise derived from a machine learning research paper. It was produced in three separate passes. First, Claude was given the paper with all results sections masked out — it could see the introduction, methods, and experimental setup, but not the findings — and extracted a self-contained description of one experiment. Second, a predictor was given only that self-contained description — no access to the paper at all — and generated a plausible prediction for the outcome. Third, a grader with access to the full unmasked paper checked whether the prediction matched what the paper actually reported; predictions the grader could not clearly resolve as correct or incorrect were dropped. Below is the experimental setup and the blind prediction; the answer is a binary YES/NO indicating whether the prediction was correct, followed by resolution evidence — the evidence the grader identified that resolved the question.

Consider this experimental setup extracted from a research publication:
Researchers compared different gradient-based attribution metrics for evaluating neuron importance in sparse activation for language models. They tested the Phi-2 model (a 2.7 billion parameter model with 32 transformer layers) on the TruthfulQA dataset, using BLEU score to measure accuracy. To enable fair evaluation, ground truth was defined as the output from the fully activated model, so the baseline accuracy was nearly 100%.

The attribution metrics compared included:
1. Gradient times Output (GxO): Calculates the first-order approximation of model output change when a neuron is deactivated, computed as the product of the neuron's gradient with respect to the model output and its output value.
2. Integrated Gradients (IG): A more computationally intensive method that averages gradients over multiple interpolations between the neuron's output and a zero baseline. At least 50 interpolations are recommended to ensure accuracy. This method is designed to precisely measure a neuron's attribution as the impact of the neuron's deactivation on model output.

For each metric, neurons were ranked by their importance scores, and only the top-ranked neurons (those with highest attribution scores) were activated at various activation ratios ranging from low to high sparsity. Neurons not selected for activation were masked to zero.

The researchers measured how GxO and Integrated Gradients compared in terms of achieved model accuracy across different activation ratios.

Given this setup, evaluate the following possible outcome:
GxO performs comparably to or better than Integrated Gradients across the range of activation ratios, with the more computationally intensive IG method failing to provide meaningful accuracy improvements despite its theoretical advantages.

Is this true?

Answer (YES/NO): YES